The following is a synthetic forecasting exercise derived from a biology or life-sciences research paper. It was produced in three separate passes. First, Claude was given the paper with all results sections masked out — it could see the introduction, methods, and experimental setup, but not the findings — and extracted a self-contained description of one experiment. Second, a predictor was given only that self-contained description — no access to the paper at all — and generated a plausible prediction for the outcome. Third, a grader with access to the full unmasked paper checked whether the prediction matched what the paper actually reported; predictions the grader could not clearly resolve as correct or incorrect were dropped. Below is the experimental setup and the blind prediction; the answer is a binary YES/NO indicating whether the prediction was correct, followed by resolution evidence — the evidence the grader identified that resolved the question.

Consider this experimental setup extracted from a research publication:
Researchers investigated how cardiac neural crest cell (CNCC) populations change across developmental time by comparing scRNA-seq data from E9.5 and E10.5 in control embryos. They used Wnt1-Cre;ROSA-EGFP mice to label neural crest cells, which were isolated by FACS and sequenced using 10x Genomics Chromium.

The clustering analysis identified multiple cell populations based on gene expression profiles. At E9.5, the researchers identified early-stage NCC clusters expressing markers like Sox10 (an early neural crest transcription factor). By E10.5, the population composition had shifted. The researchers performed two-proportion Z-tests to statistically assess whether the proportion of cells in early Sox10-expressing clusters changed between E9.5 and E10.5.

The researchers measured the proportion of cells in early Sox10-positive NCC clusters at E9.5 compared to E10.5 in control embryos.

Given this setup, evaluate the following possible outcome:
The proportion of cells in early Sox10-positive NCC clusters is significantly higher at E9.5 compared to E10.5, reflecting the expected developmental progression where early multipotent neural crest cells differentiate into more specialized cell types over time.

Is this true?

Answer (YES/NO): YES